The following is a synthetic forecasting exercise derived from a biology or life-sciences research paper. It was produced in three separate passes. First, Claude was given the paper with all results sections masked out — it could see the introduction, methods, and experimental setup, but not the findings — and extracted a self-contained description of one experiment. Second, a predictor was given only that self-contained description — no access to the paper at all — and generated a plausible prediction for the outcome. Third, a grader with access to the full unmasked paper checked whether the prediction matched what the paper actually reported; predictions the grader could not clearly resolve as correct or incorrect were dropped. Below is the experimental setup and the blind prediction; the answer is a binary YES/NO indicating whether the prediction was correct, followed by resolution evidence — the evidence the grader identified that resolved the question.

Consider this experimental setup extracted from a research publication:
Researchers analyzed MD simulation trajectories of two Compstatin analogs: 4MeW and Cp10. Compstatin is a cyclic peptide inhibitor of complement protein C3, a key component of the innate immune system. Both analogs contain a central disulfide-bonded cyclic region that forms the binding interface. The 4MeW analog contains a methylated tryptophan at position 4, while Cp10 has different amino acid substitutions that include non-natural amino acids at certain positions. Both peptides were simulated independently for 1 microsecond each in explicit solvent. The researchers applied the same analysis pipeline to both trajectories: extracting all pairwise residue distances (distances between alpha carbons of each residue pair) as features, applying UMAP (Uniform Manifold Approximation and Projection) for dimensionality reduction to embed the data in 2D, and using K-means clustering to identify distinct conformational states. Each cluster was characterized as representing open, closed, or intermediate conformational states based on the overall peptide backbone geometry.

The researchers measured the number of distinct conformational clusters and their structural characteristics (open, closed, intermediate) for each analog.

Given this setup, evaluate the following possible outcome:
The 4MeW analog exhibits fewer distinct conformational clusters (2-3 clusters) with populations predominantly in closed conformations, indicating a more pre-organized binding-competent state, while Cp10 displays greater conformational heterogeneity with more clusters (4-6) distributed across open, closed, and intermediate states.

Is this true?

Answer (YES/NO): NO